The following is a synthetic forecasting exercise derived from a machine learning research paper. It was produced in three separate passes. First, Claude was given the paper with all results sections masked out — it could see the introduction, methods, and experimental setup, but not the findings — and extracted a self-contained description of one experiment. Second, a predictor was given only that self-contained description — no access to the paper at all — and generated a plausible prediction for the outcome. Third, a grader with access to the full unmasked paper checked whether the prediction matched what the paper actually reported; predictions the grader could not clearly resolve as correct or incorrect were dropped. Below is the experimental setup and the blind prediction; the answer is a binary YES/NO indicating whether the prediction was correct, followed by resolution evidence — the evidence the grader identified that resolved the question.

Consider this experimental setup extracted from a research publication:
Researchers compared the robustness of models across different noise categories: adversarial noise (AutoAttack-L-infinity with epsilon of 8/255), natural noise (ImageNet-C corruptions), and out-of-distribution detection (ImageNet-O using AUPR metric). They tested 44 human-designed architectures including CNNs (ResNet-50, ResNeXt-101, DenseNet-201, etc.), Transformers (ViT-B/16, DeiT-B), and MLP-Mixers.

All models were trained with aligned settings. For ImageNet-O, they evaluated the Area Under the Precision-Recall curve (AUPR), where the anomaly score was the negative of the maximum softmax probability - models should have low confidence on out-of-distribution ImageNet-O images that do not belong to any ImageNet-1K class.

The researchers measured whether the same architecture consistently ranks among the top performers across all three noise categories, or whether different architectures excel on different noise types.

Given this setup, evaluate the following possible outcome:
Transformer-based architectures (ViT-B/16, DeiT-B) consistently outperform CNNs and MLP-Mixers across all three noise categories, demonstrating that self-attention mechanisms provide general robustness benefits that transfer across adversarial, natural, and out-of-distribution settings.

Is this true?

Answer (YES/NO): NO